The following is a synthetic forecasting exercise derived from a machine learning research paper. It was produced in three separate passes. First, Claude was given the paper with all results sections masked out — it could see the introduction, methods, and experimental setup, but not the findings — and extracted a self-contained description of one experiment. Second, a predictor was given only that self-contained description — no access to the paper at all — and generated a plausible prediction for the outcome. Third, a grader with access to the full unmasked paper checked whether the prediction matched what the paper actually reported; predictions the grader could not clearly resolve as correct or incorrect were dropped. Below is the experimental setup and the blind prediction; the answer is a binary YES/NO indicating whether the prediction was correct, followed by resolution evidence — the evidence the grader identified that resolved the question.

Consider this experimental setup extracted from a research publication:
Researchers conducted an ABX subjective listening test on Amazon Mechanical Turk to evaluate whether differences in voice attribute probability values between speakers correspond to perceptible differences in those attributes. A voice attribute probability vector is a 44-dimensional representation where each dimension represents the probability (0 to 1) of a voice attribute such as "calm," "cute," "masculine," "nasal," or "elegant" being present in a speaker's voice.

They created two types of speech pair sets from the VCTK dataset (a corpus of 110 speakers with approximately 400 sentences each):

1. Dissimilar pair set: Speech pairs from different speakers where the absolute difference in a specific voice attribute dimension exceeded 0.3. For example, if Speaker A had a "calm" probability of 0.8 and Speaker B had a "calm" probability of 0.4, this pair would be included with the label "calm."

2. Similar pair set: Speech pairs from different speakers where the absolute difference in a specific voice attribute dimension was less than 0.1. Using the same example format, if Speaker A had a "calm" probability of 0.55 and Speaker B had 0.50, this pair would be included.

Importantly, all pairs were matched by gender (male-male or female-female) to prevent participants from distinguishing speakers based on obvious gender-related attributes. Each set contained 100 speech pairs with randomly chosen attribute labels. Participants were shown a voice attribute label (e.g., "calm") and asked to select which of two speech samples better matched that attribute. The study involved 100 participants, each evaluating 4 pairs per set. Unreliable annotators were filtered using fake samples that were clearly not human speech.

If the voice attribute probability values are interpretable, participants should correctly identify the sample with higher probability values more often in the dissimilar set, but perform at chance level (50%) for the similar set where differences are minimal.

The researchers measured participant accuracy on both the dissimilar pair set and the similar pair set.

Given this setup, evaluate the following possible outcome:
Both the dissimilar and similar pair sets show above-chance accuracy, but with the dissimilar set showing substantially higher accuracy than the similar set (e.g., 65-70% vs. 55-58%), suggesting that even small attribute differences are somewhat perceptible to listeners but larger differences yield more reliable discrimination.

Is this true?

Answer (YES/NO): NO